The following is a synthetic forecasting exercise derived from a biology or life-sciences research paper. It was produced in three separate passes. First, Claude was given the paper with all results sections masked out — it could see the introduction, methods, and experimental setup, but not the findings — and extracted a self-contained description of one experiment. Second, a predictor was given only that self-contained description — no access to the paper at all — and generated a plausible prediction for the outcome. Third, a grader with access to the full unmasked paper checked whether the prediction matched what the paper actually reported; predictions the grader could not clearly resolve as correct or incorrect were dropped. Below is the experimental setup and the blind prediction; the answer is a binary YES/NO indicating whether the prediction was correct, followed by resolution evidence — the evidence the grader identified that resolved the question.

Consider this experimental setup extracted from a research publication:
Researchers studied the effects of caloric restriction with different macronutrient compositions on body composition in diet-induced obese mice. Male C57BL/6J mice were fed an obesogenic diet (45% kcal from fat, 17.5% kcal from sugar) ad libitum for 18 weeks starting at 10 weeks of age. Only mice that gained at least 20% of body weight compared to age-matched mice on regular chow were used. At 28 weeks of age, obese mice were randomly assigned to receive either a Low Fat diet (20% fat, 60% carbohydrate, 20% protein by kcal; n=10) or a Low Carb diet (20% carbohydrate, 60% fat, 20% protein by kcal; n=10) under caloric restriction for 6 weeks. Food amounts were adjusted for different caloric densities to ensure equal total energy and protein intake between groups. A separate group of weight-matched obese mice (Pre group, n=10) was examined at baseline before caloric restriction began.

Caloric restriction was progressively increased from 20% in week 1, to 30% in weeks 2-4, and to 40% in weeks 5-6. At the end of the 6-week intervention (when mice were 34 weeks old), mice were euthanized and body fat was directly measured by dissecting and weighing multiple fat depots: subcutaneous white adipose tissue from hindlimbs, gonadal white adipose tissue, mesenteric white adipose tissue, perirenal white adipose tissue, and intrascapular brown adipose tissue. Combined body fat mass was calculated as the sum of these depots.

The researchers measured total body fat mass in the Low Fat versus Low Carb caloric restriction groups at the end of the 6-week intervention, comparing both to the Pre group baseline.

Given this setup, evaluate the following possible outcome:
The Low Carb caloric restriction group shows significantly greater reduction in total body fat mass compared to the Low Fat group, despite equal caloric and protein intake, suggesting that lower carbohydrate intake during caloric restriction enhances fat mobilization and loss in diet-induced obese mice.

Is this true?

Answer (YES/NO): NO